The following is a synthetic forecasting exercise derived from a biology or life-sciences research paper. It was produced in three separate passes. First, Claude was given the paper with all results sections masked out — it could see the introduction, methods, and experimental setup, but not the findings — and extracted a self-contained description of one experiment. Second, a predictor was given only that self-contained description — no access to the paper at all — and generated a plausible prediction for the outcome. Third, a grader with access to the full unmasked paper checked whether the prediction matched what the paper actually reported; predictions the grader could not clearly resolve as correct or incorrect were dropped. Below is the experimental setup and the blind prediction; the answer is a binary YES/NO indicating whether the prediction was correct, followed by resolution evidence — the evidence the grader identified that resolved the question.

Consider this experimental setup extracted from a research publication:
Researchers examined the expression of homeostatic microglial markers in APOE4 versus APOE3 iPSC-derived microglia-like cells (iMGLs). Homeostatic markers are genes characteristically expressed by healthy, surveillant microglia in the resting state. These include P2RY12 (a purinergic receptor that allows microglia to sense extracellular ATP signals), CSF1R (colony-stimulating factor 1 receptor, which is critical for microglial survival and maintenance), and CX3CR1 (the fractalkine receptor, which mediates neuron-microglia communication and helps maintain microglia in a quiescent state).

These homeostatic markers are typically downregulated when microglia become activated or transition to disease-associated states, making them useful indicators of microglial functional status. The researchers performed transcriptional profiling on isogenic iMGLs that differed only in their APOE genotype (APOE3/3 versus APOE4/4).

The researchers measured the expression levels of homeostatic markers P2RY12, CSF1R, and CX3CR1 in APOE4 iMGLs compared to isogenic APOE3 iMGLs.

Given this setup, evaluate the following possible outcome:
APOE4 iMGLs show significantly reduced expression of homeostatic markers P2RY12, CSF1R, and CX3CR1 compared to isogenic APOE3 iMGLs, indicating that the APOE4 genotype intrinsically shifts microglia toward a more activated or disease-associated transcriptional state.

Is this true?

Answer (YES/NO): YES